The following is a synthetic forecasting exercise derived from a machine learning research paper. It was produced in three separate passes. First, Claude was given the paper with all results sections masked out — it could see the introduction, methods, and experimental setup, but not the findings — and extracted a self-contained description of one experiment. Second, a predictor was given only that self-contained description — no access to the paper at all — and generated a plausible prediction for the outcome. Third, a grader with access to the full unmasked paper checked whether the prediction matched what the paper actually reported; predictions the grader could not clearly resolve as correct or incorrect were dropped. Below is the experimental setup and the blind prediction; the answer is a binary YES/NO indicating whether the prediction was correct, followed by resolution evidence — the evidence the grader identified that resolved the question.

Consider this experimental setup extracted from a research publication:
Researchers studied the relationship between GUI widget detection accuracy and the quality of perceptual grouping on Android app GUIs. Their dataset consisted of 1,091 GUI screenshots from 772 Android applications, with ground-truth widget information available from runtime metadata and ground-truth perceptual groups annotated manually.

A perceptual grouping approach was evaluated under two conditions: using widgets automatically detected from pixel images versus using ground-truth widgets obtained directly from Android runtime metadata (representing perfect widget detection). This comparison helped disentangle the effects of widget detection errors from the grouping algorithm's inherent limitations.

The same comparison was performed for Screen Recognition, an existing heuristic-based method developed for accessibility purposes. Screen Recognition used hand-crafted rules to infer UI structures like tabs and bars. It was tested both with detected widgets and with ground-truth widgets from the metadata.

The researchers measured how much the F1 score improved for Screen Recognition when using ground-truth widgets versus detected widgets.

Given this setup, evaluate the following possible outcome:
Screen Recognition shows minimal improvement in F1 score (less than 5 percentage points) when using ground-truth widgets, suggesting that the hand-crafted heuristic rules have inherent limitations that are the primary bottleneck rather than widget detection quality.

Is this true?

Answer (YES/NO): YES